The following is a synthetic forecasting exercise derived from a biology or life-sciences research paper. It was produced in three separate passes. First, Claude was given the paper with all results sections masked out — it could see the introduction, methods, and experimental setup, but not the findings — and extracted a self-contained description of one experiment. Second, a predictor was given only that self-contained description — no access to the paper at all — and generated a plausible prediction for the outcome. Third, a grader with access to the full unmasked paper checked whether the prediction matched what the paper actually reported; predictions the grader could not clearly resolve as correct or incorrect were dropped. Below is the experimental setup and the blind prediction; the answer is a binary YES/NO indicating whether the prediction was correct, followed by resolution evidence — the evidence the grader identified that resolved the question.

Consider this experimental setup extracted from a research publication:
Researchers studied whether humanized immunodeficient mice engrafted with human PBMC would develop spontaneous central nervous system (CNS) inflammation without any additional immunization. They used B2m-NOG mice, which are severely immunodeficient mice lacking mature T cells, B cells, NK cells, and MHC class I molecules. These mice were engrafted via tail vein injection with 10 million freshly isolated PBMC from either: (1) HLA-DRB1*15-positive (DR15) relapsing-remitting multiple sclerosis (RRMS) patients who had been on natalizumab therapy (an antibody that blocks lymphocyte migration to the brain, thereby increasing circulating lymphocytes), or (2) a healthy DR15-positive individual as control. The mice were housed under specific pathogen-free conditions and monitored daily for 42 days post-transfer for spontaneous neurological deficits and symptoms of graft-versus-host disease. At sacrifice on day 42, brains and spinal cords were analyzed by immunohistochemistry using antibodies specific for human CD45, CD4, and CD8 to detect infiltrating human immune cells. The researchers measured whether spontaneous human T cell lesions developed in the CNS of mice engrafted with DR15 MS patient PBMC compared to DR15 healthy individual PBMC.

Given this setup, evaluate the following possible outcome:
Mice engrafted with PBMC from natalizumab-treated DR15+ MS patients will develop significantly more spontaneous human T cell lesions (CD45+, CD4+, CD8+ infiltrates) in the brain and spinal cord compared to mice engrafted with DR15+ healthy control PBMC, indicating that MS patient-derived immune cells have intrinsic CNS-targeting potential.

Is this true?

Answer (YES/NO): YES